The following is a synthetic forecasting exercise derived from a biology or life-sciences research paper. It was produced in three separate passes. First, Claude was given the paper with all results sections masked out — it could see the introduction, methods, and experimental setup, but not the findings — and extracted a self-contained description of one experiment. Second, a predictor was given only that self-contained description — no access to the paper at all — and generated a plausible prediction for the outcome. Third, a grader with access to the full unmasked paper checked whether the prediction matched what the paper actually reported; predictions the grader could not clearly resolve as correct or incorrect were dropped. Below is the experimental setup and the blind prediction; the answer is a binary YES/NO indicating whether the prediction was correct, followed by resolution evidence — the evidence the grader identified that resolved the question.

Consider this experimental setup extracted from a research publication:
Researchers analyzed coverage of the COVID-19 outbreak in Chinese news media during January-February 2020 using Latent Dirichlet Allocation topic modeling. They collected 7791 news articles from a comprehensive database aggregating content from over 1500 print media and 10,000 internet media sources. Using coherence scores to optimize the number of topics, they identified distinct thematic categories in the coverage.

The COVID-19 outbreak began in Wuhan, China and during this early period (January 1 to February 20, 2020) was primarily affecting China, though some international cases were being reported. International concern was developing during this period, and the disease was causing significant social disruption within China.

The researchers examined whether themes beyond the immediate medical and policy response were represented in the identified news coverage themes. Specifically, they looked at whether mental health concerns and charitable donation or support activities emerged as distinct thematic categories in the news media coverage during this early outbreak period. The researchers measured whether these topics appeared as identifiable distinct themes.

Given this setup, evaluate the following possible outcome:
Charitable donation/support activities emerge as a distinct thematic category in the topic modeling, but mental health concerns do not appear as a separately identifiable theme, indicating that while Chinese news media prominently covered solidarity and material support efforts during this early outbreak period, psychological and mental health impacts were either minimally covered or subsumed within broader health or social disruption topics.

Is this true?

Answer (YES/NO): NO